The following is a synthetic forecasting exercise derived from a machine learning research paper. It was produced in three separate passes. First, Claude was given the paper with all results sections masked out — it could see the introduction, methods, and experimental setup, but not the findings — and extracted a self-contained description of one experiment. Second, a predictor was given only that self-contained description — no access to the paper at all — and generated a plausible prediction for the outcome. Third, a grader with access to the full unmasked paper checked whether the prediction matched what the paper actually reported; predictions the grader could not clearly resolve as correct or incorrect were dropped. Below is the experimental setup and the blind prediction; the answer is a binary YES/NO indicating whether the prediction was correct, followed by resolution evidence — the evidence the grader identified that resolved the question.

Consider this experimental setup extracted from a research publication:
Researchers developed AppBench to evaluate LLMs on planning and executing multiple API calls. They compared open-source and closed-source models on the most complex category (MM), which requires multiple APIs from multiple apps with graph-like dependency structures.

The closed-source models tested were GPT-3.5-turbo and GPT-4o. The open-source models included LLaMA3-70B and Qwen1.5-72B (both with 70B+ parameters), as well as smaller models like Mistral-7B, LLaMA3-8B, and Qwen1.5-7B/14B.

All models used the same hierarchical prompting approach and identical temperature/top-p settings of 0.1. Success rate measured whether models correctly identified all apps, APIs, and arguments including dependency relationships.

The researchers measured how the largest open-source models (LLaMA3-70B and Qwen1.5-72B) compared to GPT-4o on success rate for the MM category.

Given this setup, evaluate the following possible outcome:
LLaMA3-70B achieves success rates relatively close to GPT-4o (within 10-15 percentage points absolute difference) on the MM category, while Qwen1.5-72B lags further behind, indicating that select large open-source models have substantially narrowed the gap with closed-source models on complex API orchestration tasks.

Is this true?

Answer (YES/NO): NO